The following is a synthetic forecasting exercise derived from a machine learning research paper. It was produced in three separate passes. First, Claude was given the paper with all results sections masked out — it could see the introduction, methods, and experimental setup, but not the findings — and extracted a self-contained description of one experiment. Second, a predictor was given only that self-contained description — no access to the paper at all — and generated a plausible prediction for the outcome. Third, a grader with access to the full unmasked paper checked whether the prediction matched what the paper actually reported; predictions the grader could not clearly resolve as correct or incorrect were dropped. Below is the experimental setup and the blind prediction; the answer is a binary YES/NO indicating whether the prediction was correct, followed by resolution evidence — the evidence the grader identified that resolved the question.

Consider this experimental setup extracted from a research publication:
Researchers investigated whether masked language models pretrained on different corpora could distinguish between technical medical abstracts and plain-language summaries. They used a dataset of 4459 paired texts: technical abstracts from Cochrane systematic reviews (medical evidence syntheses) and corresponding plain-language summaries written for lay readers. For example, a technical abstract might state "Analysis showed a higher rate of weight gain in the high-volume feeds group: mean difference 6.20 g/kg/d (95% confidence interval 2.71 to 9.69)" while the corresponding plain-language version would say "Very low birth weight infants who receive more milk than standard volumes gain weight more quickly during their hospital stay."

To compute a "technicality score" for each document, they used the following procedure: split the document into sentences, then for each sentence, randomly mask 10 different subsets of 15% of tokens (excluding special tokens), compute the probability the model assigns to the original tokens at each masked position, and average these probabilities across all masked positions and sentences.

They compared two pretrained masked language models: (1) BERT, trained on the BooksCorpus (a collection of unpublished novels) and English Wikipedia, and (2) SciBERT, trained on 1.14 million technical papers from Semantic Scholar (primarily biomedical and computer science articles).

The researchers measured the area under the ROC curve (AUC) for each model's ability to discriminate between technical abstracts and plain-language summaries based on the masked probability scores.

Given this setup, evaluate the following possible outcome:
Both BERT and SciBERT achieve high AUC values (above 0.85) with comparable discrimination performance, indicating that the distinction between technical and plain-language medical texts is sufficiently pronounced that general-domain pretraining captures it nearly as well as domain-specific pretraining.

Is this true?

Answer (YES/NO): NO